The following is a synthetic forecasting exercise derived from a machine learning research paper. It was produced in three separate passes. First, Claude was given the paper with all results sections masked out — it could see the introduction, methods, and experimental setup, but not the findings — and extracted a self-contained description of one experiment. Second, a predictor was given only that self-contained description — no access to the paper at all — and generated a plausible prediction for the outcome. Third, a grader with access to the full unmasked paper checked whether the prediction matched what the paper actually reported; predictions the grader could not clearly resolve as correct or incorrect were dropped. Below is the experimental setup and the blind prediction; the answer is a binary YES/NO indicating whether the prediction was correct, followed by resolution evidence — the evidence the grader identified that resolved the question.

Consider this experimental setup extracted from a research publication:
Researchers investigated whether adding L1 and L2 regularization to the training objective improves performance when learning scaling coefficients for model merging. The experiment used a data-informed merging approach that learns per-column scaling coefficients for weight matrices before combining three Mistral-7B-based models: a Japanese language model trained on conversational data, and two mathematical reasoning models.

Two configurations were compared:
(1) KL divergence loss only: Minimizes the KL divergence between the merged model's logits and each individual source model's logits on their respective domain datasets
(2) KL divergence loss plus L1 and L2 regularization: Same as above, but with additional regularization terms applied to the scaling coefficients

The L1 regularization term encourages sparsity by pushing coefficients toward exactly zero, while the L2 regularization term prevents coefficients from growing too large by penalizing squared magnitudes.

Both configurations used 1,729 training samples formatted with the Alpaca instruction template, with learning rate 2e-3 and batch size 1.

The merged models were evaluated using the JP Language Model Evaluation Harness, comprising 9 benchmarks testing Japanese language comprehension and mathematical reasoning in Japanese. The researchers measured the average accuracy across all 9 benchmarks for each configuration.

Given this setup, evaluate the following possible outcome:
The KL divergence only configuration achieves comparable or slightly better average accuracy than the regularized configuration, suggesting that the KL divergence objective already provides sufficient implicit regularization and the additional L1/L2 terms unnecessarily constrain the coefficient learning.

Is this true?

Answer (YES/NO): YES